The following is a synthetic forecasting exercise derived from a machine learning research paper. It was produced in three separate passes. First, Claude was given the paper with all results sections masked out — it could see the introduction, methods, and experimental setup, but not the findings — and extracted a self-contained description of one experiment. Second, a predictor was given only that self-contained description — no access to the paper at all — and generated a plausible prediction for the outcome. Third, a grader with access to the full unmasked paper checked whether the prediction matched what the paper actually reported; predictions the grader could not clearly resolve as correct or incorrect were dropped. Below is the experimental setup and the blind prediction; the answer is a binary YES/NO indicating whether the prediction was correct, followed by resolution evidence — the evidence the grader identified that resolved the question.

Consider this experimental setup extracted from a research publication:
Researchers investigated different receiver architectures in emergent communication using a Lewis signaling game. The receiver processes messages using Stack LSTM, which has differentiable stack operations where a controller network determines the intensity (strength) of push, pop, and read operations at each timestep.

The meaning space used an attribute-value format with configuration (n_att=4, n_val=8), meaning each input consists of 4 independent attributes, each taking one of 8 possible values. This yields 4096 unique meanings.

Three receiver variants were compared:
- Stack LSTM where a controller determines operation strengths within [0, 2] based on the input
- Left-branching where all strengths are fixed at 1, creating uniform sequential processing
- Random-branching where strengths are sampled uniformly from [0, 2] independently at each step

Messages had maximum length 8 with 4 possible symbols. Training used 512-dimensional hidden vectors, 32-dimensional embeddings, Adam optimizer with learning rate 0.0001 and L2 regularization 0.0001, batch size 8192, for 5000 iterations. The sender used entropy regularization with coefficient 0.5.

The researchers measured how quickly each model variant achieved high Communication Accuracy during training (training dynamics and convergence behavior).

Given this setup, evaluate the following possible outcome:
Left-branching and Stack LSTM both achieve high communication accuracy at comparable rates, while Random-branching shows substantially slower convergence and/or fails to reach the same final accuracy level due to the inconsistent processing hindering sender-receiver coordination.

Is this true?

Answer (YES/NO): NO